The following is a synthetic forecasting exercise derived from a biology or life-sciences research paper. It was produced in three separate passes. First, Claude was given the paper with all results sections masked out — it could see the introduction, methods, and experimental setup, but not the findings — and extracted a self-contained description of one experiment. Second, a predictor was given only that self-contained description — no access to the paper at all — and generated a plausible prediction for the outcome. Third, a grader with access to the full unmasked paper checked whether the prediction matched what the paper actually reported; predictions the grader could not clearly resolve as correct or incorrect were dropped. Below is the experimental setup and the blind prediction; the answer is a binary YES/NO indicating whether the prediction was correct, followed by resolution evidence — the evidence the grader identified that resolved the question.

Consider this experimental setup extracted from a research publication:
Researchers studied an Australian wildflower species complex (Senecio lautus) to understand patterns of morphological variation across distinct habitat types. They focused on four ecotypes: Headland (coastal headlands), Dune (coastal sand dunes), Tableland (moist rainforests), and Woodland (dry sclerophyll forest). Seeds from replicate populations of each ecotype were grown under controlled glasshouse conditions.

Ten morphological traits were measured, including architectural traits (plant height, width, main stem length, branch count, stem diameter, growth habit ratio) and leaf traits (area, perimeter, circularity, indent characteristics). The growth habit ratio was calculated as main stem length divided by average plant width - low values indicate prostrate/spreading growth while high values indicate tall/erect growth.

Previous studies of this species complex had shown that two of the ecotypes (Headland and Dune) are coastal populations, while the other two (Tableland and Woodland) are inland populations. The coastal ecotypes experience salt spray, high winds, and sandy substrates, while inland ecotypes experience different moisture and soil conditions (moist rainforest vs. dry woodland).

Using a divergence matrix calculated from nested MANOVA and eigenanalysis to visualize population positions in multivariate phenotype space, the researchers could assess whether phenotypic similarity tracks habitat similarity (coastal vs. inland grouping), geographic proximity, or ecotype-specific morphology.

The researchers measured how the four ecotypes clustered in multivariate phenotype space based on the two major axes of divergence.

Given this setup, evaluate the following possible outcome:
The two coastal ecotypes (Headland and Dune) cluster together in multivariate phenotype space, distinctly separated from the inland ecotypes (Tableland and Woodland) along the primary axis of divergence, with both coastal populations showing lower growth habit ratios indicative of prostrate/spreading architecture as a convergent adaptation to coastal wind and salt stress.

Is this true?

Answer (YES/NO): NO